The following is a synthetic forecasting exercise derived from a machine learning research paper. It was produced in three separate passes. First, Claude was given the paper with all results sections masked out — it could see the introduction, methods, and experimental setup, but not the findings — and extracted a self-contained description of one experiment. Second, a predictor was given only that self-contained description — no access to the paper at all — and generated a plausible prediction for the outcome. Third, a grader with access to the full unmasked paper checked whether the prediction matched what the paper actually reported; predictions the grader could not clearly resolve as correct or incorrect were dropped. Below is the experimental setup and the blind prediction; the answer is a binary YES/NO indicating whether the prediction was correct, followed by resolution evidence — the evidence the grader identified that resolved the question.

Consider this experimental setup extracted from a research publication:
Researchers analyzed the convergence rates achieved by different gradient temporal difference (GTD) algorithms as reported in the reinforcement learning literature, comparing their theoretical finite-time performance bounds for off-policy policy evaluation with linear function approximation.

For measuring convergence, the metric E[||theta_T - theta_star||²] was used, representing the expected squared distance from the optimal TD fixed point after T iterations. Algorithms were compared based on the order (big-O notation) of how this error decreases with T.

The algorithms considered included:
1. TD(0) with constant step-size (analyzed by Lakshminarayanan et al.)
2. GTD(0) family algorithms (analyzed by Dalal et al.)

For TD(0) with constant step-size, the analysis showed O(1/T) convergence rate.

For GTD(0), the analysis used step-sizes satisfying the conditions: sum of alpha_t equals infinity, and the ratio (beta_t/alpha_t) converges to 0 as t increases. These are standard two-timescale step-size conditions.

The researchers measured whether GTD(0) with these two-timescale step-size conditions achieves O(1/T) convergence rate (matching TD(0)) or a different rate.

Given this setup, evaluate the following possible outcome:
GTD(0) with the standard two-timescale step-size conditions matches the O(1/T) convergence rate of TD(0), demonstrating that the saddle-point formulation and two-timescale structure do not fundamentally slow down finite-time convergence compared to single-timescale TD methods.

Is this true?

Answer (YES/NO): NO